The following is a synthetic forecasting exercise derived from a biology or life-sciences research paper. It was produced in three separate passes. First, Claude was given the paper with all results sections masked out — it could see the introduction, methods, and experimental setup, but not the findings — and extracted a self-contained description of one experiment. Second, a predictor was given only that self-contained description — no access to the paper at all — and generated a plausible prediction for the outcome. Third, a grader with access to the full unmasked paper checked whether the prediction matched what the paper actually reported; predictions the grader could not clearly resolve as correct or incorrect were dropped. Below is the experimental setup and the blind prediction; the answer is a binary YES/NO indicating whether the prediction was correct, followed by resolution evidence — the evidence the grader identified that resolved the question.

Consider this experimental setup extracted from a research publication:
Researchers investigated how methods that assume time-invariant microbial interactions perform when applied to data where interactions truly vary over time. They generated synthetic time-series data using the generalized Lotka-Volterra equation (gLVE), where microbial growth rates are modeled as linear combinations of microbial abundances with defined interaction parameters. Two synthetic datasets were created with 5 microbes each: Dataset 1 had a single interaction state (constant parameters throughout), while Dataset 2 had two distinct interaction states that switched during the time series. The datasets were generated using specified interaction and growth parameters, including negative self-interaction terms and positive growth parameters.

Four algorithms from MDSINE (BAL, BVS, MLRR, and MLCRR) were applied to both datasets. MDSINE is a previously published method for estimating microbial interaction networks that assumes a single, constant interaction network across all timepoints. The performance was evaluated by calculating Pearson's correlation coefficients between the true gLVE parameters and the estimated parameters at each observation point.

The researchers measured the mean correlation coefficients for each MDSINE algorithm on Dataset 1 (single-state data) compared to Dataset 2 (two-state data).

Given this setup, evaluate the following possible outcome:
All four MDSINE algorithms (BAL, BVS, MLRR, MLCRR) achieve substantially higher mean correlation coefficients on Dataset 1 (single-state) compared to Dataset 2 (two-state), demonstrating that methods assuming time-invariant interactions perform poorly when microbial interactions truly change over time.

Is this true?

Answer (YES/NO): NO